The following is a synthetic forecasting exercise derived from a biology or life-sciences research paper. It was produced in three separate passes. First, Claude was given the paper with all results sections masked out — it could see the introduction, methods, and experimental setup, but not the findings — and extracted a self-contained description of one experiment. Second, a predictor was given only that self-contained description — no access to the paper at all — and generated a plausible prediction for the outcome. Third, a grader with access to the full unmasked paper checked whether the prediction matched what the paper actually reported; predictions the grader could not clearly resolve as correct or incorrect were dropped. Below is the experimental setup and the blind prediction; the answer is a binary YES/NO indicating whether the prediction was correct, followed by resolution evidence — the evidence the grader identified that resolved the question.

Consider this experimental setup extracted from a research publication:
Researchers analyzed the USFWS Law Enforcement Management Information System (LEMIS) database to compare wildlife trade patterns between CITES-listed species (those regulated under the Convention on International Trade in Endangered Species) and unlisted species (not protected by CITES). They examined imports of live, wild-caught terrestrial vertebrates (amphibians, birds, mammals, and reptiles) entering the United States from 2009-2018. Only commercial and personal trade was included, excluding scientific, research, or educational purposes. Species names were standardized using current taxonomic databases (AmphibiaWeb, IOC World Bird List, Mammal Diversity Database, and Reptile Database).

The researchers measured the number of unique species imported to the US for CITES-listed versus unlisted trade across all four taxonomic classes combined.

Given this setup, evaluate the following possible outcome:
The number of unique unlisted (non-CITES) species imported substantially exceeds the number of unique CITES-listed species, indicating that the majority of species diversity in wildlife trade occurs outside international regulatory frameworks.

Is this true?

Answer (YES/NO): YES